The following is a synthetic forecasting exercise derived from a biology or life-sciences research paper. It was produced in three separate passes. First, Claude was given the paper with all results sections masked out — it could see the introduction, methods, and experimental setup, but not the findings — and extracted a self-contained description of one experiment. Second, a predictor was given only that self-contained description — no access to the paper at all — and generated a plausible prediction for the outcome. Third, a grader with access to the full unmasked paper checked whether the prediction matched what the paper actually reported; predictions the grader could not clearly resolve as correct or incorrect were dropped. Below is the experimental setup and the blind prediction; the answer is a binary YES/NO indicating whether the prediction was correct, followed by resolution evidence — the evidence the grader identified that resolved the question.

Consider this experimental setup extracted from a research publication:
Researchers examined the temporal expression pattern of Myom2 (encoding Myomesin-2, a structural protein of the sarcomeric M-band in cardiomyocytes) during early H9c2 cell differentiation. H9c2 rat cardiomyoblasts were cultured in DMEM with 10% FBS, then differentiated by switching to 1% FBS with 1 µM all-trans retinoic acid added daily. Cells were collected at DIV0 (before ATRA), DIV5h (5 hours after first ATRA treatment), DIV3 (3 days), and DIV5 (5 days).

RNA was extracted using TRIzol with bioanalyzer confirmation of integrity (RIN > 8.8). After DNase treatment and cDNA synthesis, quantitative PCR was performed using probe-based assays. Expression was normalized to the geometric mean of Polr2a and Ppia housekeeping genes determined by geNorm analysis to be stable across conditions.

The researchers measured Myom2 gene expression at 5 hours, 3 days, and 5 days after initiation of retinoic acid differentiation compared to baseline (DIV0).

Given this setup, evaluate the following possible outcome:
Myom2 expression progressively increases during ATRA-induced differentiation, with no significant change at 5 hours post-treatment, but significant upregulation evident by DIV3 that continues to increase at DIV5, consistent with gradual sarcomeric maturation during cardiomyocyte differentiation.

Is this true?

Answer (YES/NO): NO